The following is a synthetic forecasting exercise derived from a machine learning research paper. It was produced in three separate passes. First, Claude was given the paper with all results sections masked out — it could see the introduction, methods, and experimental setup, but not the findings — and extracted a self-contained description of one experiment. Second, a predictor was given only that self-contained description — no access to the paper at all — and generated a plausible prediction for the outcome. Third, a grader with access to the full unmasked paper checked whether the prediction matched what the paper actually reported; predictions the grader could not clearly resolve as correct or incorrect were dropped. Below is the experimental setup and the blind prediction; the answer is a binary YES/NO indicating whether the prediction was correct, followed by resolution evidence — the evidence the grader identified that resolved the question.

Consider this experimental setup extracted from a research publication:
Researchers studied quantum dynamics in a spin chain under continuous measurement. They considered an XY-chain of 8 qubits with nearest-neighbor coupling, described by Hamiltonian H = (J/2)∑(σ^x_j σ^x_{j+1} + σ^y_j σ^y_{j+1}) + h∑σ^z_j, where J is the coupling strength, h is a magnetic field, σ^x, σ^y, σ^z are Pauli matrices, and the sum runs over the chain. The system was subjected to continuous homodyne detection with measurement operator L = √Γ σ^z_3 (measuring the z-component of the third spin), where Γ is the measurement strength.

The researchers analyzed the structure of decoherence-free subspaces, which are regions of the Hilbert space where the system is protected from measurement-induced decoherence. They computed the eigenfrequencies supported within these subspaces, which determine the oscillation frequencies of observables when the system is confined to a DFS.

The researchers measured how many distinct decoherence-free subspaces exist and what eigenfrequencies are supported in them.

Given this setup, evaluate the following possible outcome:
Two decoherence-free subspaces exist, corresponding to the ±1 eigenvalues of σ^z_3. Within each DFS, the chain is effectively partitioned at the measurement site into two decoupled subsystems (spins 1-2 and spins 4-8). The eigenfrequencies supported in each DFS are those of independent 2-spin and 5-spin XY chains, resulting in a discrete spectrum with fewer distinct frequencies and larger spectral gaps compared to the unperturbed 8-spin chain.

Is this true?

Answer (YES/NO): NO